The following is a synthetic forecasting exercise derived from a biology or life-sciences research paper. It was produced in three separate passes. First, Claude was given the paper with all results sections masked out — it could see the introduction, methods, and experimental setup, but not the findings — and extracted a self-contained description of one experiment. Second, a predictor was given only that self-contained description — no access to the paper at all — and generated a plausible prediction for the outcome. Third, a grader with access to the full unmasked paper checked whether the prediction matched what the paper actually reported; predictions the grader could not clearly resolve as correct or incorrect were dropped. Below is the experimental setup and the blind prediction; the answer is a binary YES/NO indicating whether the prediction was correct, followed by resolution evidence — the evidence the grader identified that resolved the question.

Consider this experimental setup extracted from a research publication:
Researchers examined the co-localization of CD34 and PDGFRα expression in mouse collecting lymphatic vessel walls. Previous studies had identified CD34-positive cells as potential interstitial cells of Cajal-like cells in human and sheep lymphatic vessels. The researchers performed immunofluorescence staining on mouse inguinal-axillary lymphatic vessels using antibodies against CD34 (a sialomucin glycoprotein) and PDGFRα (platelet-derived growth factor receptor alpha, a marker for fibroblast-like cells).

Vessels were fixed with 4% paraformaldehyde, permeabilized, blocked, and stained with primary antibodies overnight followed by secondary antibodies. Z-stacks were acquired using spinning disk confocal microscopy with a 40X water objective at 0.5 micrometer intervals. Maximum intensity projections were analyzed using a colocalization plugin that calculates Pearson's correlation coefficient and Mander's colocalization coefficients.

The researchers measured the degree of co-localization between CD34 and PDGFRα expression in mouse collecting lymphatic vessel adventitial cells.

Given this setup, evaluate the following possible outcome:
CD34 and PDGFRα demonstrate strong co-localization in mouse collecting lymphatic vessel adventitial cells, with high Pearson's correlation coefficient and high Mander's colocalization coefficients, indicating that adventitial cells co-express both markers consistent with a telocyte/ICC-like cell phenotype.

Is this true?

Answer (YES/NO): YES